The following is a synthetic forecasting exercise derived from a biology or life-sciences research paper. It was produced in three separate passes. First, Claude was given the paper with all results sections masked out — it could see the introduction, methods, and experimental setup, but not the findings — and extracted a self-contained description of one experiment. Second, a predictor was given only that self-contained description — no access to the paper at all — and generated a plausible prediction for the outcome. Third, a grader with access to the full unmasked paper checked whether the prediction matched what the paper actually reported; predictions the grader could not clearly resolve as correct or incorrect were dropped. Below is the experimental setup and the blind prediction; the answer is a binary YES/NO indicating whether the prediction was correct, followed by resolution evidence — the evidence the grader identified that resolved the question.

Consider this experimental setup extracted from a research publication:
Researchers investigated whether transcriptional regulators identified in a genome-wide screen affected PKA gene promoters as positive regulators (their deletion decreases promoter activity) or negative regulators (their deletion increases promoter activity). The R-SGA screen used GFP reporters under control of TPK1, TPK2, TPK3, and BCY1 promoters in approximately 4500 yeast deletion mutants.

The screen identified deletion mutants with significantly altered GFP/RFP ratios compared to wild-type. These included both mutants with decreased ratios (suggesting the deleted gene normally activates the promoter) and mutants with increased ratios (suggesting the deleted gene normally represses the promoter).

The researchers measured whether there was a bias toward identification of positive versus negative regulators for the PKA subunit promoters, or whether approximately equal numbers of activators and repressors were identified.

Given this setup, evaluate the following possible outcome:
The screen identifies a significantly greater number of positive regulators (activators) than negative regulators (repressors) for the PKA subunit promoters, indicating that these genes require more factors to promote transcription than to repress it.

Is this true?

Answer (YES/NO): YES